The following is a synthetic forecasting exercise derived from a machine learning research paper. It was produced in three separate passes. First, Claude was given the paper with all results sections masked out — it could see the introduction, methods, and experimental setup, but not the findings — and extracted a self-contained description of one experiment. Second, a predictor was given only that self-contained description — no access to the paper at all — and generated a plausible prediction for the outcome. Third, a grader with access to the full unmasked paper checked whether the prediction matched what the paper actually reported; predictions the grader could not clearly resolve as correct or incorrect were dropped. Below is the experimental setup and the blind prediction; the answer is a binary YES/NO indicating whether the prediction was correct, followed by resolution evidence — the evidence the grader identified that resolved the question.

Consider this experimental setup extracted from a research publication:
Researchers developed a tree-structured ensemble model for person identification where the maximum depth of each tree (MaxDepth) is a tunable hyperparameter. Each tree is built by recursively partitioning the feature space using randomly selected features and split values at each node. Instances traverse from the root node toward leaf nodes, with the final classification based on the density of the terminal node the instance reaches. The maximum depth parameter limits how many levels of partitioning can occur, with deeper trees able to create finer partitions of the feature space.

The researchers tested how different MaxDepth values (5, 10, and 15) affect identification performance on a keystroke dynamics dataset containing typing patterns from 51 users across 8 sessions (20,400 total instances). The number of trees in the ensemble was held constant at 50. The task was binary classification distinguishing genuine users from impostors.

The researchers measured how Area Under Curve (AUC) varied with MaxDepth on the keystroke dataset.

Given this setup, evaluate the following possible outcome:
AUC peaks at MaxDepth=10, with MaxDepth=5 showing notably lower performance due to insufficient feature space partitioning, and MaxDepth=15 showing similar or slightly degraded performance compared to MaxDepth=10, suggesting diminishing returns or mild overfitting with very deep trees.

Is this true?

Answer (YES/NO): NO